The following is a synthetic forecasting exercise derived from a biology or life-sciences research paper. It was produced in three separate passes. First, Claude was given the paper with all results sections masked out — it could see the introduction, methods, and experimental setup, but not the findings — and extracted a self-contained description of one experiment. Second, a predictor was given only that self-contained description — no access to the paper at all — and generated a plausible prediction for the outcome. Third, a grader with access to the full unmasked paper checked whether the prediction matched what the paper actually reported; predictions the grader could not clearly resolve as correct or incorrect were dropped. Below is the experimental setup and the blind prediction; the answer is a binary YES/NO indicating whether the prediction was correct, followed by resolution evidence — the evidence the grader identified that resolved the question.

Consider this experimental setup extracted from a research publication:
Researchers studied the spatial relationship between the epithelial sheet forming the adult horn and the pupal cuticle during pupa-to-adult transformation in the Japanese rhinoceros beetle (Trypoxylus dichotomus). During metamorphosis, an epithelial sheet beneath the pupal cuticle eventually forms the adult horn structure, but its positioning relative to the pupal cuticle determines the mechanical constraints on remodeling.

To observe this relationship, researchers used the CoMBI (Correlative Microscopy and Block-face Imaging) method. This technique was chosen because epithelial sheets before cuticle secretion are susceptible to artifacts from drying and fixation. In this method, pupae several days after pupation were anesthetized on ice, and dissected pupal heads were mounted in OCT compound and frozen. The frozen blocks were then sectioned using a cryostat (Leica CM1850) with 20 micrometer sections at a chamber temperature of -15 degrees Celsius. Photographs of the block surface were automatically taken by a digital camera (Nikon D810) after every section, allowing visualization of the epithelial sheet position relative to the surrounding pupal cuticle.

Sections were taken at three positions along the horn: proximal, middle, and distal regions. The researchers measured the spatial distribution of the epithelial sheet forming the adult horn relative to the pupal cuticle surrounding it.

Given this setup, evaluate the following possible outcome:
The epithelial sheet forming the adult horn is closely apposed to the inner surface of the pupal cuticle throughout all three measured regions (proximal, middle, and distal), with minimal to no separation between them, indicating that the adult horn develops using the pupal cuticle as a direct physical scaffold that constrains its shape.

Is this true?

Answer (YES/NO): NO